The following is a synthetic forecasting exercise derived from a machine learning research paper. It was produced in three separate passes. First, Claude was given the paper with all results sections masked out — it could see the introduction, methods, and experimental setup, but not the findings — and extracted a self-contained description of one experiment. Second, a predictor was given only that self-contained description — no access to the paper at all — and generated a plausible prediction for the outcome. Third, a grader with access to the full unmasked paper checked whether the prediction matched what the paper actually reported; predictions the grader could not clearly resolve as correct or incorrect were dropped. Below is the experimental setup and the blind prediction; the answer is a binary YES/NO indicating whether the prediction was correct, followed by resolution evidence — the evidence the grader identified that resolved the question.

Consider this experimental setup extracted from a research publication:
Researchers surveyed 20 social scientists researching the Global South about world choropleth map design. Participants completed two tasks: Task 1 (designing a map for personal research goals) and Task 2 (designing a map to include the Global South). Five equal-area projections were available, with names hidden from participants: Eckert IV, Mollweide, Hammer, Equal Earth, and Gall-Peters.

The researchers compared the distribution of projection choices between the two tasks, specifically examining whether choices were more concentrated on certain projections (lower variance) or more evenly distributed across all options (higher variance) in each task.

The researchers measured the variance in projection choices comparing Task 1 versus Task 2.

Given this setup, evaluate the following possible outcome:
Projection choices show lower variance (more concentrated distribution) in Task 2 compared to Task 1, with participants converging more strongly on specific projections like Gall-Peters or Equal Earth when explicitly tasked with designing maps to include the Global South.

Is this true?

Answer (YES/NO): NO